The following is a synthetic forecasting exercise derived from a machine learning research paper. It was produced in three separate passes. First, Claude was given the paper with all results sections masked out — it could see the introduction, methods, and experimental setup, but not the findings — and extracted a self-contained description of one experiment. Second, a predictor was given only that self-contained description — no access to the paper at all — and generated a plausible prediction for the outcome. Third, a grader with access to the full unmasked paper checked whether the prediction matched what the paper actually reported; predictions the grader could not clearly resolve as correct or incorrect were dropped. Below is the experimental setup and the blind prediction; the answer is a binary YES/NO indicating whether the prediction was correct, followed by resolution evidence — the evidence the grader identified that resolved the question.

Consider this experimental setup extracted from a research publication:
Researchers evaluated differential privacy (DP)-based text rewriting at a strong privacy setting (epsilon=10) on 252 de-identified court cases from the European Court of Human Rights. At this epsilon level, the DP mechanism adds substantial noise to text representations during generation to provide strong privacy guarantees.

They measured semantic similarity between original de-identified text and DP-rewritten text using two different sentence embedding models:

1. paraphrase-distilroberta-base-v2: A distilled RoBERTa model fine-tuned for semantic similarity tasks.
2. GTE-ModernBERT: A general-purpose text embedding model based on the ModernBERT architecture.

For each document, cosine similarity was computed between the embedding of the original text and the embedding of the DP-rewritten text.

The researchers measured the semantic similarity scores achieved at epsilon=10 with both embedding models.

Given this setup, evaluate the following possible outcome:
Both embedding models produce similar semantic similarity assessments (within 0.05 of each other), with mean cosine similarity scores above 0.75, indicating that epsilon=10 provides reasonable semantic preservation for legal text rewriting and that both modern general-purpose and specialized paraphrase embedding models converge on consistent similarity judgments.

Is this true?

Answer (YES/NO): NO